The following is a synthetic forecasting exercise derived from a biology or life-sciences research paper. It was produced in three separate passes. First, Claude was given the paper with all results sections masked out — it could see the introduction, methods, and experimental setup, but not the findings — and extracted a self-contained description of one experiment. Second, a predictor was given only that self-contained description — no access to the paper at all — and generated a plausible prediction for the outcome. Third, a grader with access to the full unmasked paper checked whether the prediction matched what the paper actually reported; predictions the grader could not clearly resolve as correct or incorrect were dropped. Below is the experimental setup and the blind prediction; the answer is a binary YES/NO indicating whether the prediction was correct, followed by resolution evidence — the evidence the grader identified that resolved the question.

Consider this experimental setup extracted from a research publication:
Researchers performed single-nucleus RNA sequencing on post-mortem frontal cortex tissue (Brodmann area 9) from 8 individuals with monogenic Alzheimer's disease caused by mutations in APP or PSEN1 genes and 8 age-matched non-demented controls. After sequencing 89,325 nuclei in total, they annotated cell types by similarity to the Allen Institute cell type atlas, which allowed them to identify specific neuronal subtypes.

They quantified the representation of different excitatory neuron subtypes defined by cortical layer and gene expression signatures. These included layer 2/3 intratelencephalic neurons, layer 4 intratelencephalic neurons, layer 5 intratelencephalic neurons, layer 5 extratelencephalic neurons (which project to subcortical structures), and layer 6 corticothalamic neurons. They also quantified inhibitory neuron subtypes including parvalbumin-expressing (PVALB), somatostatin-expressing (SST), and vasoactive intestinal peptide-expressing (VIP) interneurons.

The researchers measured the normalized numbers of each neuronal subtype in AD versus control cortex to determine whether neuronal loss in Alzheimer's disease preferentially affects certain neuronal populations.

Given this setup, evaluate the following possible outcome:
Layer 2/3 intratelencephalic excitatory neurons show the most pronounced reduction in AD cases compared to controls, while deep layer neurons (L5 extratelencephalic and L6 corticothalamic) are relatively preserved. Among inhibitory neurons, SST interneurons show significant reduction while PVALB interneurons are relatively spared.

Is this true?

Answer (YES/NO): NO